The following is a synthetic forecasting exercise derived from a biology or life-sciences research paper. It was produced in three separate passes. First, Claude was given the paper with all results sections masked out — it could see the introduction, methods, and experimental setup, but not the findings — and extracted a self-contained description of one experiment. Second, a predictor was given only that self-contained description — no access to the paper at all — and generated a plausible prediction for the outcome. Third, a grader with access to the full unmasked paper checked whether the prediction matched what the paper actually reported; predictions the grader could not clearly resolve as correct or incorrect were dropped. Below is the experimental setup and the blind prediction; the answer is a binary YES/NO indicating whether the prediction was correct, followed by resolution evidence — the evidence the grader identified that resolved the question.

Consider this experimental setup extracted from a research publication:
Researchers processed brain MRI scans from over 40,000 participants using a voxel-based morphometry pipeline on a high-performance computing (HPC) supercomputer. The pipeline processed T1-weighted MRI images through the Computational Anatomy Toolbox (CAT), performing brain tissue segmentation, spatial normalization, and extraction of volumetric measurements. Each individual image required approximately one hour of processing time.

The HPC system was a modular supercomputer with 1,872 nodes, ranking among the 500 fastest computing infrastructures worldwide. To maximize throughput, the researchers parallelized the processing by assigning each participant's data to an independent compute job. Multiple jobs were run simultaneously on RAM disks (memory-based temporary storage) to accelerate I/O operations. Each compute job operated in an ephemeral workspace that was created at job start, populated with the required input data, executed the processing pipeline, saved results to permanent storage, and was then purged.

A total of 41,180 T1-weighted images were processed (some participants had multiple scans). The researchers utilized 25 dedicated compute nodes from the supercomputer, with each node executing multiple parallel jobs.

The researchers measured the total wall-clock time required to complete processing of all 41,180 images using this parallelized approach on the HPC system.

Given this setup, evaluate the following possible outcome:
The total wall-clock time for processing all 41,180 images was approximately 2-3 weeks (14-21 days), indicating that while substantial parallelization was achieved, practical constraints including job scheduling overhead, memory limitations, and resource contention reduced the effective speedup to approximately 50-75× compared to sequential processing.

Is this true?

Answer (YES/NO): NO